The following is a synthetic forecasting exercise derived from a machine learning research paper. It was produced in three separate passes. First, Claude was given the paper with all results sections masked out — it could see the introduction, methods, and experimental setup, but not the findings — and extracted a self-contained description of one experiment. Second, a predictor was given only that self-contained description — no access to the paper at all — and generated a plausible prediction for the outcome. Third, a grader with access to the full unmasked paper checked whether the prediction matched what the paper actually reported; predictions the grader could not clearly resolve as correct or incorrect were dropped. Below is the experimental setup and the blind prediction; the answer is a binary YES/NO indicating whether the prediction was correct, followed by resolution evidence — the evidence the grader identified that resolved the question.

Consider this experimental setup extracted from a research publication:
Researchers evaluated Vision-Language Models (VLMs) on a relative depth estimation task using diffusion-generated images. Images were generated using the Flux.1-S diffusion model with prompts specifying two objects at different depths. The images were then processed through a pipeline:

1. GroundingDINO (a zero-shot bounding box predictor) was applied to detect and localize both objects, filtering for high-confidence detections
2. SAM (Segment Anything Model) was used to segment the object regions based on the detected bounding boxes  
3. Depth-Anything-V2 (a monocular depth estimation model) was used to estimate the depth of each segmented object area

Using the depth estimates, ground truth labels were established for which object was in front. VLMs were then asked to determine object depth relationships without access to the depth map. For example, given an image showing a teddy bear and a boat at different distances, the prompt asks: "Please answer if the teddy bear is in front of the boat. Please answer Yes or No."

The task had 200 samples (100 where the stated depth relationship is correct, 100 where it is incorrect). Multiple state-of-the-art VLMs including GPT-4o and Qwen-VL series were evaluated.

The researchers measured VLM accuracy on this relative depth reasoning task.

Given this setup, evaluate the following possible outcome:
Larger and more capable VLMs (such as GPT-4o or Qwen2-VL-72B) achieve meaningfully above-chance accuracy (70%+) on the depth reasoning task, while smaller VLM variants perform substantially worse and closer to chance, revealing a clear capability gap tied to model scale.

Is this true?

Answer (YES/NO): NO